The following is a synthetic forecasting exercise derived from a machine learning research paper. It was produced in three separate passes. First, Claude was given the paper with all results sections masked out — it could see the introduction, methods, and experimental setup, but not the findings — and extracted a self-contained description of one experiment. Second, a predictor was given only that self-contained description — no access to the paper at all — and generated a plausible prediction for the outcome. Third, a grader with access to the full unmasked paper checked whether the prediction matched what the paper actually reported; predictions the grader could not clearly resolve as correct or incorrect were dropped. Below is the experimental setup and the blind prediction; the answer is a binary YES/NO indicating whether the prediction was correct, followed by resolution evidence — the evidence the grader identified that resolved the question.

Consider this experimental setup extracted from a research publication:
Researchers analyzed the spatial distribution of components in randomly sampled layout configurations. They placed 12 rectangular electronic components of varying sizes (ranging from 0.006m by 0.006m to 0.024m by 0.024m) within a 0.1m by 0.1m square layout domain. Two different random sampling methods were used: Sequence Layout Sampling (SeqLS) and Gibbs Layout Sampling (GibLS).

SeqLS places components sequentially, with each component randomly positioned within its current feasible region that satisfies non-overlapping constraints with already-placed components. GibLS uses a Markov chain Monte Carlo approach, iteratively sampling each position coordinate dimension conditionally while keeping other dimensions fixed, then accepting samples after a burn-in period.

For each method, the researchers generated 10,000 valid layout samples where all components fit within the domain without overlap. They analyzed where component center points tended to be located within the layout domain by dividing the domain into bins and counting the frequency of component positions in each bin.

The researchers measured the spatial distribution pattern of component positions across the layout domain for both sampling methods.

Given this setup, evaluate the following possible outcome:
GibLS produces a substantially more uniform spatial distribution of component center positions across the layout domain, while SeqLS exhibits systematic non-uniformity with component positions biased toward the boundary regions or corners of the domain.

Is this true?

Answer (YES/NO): NO